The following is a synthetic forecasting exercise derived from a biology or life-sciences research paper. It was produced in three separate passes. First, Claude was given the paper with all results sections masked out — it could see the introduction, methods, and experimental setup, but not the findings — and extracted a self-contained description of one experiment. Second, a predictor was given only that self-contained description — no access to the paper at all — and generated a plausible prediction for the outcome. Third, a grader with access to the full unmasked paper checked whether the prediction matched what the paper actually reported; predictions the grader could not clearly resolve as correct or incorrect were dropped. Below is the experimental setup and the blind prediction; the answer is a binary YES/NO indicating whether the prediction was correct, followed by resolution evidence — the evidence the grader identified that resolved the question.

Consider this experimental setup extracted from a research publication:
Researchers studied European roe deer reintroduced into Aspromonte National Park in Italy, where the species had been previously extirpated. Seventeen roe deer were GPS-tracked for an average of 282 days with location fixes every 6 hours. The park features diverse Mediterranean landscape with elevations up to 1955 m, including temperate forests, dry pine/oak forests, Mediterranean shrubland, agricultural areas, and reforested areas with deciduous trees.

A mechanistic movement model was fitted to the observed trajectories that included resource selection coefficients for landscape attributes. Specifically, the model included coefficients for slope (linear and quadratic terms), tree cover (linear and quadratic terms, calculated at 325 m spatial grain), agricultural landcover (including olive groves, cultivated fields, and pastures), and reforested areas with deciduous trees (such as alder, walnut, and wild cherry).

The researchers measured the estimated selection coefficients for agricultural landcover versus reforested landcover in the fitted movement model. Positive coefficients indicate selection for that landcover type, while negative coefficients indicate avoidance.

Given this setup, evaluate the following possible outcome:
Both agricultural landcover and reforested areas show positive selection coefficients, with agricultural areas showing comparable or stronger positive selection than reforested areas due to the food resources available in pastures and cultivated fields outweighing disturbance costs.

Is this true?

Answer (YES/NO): NO